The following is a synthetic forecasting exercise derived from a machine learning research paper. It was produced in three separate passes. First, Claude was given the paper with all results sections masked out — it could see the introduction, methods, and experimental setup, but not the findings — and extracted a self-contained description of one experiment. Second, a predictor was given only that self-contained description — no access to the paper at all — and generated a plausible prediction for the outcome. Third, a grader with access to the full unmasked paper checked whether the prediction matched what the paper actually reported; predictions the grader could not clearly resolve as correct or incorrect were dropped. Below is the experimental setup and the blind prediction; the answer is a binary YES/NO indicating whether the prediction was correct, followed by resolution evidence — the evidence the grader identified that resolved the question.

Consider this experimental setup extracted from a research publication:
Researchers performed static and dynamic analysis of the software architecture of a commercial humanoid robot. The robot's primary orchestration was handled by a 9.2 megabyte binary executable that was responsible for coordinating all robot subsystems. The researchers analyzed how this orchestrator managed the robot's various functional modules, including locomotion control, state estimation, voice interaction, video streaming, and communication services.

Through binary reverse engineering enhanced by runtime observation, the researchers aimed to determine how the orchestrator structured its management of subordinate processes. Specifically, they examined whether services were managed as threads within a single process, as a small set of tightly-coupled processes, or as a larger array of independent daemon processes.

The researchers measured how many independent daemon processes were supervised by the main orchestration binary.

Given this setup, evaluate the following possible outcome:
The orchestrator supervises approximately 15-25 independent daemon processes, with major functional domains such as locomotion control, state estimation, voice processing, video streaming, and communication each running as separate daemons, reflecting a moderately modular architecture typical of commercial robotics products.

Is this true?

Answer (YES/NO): NO